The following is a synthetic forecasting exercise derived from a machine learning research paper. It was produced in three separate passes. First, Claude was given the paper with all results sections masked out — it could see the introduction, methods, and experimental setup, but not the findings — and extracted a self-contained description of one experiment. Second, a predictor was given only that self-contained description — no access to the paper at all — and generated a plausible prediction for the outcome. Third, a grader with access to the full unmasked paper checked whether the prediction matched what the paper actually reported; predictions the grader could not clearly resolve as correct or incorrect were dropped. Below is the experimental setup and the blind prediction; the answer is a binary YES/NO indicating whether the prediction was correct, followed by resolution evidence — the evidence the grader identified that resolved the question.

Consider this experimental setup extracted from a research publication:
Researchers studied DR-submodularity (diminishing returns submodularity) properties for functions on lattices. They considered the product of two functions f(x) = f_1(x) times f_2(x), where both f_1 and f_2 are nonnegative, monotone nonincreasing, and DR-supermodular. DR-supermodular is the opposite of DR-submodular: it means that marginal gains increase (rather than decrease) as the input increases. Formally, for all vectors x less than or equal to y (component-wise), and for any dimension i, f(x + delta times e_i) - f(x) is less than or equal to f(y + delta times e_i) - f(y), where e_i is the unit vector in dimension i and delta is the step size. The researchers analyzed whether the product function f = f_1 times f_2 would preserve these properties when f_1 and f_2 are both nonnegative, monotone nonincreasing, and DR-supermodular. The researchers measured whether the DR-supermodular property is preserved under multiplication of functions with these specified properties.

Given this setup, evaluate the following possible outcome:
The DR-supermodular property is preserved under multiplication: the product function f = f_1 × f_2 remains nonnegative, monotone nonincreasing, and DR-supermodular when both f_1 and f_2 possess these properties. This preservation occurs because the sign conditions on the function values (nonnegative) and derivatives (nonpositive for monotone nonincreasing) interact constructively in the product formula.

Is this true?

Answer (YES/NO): YES